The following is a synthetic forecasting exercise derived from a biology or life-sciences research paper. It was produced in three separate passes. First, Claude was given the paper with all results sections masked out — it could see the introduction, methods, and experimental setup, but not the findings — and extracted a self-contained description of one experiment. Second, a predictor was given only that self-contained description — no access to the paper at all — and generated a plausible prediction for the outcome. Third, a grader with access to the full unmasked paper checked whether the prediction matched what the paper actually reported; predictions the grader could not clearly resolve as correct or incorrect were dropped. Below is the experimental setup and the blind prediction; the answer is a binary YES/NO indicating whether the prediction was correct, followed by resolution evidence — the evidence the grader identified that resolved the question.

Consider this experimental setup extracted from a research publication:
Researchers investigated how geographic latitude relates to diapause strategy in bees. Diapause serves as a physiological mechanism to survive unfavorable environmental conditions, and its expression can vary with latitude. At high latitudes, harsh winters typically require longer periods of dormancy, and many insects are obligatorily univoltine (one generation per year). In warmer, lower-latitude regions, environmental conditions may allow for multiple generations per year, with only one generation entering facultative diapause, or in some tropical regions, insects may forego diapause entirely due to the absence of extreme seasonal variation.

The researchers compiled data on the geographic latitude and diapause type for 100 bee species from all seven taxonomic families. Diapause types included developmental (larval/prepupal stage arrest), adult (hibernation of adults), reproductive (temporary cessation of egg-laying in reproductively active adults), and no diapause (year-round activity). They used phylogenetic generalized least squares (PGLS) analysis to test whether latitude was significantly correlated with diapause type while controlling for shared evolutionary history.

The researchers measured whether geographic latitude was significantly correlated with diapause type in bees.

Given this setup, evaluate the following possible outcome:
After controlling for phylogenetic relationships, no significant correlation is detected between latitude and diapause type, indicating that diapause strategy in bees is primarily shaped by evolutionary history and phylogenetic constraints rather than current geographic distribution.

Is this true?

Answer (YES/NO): NO